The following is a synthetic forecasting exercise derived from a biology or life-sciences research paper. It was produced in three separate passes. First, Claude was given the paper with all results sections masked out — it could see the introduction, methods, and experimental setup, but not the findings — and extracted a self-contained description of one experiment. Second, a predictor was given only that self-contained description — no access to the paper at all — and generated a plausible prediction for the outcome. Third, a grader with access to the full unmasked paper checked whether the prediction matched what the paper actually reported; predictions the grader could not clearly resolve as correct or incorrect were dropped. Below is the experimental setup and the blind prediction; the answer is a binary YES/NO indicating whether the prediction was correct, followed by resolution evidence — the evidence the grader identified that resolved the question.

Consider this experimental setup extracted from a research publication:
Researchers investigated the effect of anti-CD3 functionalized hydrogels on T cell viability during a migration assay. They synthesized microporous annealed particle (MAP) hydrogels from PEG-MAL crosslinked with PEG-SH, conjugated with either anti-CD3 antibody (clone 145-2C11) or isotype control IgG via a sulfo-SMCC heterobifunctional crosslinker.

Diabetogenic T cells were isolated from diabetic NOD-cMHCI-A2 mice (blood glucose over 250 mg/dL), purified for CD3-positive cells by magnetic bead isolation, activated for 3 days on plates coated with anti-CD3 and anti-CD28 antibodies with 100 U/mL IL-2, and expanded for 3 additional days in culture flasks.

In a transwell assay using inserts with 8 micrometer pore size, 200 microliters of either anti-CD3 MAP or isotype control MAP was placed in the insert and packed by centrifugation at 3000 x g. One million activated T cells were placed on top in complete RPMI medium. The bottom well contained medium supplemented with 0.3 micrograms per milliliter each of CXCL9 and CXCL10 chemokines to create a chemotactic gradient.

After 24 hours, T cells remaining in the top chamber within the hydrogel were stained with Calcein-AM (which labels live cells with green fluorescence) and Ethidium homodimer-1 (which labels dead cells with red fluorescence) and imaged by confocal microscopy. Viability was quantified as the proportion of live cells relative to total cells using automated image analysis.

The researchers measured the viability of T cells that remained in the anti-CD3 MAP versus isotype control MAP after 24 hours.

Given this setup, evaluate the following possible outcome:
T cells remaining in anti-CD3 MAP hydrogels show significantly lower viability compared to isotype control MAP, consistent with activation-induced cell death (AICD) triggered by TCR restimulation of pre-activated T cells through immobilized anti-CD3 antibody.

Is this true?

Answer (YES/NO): YES